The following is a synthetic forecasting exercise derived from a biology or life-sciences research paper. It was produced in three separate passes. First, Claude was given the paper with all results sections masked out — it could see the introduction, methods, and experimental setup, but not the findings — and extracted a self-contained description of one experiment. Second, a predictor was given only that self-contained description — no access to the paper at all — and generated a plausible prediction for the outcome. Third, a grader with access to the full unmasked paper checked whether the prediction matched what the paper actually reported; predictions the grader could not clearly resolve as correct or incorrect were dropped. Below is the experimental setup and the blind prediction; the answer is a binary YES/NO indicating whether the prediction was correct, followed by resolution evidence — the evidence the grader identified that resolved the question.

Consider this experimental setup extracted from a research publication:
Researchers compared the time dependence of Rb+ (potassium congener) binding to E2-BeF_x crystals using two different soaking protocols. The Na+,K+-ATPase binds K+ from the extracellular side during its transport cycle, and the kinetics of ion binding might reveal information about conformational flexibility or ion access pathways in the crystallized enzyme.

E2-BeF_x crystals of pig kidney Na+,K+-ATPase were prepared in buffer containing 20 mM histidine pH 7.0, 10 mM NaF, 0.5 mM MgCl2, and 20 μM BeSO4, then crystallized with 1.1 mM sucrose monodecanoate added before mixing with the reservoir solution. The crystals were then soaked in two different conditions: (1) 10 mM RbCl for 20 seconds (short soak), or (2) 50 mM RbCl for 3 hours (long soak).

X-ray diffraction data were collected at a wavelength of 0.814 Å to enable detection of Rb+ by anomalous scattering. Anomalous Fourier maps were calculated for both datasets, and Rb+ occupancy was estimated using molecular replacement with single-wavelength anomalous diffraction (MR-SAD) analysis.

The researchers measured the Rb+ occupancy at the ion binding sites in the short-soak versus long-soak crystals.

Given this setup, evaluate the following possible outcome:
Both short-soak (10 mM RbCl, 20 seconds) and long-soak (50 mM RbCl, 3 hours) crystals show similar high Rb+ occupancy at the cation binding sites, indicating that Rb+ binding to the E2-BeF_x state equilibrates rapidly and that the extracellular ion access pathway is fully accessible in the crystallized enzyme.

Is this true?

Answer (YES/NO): NO